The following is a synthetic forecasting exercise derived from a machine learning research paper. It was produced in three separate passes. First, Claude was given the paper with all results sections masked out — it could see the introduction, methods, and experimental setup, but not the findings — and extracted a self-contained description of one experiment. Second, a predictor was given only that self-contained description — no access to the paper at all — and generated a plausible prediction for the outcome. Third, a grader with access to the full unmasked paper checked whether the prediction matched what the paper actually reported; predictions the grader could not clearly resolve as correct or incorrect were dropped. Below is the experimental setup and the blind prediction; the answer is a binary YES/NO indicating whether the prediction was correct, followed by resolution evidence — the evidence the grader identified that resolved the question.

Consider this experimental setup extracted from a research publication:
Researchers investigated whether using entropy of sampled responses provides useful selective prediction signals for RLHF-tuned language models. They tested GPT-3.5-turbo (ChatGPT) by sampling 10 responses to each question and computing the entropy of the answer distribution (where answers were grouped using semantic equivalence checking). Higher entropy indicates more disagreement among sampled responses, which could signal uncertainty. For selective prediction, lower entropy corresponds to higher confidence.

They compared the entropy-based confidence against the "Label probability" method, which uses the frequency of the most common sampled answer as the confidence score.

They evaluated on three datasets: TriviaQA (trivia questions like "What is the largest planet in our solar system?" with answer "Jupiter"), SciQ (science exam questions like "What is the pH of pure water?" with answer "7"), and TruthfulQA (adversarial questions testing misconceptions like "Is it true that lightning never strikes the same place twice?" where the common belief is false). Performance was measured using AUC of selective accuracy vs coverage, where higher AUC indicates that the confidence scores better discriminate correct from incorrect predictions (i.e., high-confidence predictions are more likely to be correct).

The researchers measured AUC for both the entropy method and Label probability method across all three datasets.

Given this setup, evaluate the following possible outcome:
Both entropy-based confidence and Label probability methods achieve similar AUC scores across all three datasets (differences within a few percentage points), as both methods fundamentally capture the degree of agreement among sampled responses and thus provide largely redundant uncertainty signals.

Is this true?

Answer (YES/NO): NO